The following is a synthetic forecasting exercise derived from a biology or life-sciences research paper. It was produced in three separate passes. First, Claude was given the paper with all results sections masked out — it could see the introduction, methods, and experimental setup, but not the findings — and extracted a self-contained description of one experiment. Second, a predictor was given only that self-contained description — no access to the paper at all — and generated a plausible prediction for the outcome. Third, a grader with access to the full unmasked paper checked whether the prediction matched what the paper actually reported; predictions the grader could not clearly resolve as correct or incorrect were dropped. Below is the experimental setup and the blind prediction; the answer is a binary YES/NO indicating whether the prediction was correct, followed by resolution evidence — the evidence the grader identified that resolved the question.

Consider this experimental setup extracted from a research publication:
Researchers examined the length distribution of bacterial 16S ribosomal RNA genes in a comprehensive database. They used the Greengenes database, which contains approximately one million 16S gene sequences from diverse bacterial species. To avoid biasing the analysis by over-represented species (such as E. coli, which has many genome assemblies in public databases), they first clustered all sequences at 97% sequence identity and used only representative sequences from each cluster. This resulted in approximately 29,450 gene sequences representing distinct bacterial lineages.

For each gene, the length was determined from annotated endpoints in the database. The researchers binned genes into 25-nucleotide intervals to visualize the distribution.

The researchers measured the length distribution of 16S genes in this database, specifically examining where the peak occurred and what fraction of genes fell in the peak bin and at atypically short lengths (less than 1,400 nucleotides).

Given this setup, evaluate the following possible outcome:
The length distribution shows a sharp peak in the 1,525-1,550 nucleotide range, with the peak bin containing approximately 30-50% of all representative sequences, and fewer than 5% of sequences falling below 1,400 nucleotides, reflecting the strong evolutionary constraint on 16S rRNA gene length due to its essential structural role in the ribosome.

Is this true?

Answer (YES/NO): NO